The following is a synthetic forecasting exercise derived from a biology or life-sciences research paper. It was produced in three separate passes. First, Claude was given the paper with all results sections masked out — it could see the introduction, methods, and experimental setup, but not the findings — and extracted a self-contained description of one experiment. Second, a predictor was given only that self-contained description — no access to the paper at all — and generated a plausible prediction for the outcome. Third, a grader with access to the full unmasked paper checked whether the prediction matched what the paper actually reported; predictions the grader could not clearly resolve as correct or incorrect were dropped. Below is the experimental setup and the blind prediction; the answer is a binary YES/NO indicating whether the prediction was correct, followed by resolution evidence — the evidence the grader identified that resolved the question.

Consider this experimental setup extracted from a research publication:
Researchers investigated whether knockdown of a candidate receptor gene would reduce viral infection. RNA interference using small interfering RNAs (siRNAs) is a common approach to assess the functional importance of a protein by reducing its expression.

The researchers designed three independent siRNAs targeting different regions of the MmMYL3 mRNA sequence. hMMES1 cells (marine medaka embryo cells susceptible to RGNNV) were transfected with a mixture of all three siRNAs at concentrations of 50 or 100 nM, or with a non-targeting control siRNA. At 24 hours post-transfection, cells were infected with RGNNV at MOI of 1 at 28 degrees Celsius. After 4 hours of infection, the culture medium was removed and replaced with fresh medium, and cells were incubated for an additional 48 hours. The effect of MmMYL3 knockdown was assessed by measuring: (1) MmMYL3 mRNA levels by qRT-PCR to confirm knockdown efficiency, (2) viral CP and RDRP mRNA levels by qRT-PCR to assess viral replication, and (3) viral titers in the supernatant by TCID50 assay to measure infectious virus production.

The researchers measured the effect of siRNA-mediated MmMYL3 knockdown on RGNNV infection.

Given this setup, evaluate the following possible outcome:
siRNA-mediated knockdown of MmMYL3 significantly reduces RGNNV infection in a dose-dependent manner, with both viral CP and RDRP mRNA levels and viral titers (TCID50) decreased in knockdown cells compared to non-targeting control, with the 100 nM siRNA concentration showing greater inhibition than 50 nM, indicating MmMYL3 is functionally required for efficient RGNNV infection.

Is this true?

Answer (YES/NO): NO